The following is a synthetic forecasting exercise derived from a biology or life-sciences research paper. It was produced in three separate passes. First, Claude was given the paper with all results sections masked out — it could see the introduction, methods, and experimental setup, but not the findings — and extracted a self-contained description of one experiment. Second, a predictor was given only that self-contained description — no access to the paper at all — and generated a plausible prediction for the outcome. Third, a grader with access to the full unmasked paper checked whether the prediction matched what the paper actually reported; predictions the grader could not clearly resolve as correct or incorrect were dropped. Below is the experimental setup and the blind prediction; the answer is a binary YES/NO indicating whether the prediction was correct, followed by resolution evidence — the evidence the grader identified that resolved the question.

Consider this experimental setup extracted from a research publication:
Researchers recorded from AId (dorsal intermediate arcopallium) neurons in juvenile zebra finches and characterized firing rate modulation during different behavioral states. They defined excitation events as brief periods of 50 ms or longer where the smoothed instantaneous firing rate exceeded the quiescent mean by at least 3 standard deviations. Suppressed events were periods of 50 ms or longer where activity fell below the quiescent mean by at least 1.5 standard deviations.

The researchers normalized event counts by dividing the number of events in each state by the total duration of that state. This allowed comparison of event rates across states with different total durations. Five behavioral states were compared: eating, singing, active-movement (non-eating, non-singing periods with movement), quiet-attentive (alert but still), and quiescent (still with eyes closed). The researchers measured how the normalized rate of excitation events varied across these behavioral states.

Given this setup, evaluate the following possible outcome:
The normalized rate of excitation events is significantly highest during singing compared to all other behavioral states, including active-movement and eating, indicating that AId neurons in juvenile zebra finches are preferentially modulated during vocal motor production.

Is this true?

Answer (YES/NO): NO